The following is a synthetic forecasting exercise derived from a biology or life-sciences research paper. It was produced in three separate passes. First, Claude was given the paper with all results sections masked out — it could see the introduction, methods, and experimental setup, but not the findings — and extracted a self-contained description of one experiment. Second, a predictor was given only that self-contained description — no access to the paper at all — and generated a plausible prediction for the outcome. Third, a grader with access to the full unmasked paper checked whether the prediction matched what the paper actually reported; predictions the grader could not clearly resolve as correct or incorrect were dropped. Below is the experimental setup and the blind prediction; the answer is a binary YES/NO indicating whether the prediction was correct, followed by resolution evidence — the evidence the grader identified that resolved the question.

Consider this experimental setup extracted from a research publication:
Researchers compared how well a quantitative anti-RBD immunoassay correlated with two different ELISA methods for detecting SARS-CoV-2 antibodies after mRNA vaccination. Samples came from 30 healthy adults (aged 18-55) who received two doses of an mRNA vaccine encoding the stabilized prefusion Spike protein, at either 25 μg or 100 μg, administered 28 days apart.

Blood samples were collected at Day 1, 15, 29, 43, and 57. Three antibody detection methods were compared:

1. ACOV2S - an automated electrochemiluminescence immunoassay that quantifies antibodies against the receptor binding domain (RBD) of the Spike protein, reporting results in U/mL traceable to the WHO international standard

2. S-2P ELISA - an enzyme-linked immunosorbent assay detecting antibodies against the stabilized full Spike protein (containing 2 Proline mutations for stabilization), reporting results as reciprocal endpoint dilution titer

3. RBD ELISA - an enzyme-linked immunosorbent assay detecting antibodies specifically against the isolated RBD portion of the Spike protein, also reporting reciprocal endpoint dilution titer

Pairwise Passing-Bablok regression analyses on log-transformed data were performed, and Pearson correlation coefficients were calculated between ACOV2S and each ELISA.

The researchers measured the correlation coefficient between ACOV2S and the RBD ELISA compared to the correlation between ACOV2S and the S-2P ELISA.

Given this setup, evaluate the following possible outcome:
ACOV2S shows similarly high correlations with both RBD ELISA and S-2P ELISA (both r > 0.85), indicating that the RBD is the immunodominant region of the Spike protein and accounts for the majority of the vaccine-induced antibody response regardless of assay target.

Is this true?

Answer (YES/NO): YES